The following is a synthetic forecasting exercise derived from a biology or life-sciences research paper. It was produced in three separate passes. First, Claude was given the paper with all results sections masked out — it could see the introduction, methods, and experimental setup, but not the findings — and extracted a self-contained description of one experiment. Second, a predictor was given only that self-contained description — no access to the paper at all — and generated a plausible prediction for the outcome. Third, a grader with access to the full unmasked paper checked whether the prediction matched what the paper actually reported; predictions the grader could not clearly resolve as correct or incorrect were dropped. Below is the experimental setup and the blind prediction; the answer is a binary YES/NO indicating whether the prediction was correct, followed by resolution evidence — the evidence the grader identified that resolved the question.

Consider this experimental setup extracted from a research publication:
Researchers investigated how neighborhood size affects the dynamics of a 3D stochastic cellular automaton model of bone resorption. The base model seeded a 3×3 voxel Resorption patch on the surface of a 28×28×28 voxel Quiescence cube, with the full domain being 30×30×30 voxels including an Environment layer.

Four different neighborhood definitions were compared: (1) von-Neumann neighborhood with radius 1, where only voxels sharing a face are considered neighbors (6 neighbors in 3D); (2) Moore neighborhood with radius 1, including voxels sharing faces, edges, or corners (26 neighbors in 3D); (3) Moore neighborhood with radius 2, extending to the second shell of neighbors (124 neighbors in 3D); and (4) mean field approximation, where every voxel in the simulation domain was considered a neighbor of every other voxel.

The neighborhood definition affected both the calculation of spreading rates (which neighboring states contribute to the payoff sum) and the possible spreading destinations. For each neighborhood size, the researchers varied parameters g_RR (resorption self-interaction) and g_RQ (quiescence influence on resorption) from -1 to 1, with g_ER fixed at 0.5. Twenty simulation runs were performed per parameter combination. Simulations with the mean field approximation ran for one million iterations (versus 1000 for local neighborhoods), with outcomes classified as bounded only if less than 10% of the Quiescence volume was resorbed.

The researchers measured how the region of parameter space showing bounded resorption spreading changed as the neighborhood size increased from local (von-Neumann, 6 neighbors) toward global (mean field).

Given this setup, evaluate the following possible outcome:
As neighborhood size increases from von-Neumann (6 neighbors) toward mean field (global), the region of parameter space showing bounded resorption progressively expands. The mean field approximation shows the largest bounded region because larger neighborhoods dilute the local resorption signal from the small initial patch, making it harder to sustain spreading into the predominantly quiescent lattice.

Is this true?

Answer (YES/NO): NO